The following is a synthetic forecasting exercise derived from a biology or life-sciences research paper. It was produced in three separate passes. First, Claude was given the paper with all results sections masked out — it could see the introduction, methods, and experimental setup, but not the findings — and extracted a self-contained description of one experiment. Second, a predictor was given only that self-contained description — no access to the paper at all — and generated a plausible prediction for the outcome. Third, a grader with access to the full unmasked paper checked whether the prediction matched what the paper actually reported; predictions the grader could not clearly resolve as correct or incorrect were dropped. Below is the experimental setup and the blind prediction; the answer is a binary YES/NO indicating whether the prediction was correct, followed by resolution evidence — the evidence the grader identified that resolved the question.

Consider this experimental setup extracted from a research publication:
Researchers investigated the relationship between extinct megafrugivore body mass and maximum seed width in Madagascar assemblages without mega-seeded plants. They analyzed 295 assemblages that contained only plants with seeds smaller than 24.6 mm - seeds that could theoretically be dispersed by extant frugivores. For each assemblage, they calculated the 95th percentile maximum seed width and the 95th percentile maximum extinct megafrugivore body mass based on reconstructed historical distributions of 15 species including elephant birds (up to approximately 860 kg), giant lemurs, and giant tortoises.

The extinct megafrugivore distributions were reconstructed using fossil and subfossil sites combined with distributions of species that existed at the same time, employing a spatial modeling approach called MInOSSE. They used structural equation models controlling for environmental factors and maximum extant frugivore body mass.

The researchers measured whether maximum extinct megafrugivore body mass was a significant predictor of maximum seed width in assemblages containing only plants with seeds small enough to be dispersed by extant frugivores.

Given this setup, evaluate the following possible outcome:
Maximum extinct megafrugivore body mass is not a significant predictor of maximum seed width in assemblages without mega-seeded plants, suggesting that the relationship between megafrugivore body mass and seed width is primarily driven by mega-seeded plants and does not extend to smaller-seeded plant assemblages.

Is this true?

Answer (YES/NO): YES